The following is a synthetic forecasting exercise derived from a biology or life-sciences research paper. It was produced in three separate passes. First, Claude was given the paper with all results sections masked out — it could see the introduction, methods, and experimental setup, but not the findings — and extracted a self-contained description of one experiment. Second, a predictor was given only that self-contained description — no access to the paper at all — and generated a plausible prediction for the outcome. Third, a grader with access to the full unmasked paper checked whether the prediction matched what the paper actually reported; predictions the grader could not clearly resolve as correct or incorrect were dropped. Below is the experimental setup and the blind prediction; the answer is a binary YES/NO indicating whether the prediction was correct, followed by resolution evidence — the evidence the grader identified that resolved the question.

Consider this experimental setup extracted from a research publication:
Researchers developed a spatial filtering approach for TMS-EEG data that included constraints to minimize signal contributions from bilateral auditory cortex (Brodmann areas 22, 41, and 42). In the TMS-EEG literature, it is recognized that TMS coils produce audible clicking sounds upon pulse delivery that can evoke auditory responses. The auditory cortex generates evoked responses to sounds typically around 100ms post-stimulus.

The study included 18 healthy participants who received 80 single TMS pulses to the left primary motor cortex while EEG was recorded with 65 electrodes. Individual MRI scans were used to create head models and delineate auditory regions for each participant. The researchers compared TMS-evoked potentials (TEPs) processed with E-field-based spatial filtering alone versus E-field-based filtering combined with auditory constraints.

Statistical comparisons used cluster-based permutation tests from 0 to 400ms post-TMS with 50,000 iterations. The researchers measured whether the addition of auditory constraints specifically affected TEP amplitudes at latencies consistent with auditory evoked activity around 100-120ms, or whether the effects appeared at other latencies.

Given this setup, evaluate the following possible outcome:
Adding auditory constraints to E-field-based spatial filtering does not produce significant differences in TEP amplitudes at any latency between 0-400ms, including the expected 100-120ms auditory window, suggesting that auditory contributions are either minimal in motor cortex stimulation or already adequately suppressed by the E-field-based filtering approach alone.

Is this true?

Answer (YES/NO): NO